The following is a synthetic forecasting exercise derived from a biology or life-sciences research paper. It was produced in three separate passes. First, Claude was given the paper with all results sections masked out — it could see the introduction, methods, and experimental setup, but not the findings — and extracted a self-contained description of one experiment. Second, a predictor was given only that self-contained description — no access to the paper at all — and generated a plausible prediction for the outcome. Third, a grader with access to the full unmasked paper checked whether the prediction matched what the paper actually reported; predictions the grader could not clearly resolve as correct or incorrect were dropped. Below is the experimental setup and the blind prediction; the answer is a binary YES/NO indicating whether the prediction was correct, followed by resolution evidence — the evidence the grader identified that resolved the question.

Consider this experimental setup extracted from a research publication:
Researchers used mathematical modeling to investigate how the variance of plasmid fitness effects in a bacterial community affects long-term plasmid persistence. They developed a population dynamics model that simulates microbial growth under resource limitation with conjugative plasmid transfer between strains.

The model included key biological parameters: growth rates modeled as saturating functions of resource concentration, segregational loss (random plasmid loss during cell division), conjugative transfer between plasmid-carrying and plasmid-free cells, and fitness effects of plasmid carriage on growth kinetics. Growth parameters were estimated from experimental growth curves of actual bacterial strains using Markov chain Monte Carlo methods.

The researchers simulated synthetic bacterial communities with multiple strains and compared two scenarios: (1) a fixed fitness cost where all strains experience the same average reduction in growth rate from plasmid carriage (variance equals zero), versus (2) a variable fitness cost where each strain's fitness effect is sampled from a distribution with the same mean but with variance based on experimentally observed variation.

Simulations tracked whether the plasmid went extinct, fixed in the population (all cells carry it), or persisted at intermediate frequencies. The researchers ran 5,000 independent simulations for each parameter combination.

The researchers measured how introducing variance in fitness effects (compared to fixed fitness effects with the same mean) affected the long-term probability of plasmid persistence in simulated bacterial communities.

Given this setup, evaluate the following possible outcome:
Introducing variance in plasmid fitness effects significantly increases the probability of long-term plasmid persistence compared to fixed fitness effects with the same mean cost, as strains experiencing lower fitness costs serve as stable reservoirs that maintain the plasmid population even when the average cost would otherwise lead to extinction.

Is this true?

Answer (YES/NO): YES